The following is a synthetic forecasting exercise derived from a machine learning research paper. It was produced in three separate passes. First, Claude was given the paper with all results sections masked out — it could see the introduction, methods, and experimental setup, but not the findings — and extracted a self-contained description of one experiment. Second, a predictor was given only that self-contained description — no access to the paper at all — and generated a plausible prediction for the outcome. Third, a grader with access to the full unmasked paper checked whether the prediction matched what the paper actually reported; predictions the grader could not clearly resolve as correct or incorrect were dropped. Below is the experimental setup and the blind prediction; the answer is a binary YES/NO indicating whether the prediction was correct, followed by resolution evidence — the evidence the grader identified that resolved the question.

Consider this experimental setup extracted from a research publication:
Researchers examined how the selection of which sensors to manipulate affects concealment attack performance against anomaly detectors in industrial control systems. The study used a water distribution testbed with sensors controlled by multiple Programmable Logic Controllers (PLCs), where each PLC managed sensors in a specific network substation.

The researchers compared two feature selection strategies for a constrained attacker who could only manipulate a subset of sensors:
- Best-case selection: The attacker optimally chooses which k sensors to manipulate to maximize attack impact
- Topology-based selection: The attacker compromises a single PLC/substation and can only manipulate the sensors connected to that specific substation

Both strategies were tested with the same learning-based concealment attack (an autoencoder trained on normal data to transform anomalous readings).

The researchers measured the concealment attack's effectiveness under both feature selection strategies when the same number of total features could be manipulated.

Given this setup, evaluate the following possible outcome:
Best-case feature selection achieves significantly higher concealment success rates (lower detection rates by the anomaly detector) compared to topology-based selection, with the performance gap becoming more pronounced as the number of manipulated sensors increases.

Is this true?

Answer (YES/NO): NO